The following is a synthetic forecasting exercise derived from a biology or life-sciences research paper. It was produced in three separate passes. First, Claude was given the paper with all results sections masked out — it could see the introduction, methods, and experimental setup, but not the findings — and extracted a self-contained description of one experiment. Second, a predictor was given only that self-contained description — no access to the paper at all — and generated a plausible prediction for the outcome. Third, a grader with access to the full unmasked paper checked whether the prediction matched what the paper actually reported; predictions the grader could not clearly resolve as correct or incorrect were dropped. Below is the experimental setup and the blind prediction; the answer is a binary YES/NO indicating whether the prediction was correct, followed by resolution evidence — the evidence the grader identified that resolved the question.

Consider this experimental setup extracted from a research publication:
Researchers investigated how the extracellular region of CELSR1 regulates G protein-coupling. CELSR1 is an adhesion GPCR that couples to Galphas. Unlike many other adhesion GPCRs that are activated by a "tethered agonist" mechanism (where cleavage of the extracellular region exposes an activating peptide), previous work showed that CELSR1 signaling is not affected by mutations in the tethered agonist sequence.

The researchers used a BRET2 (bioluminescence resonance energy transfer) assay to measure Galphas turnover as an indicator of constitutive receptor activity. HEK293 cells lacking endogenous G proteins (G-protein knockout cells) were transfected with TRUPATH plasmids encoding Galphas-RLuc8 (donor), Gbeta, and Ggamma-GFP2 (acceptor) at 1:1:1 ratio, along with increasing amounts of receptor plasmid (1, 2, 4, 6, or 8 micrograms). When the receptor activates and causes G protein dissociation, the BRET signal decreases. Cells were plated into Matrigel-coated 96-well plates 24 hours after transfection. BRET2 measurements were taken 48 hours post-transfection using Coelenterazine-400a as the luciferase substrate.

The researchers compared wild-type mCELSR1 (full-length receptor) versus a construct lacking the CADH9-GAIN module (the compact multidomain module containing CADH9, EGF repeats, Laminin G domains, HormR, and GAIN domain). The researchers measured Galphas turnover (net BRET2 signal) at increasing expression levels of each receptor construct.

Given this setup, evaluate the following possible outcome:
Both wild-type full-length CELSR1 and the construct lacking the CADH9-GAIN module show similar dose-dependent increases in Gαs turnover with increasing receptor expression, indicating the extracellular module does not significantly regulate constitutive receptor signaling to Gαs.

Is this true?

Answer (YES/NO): NO